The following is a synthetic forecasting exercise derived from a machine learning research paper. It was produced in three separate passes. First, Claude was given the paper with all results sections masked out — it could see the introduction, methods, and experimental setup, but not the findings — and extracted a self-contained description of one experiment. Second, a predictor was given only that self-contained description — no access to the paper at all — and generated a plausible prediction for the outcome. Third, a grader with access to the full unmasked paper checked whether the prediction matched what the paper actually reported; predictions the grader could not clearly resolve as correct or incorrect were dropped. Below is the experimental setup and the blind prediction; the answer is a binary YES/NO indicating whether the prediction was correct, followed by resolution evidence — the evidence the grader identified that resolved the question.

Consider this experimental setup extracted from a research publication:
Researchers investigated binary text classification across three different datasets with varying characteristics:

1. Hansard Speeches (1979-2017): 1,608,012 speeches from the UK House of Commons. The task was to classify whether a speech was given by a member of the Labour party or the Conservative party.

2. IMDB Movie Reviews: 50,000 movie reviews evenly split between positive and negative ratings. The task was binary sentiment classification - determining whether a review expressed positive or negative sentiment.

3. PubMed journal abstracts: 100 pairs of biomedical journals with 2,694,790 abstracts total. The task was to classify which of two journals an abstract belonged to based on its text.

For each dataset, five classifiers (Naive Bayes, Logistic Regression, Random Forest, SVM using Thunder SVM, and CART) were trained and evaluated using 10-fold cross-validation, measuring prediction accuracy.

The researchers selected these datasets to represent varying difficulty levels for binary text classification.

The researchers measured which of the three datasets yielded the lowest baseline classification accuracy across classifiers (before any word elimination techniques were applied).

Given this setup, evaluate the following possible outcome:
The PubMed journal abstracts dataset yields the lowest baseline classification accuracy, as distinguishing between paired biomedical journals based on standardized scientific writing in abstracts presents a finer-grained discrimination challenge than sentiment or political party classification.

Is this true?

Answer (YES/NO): NO